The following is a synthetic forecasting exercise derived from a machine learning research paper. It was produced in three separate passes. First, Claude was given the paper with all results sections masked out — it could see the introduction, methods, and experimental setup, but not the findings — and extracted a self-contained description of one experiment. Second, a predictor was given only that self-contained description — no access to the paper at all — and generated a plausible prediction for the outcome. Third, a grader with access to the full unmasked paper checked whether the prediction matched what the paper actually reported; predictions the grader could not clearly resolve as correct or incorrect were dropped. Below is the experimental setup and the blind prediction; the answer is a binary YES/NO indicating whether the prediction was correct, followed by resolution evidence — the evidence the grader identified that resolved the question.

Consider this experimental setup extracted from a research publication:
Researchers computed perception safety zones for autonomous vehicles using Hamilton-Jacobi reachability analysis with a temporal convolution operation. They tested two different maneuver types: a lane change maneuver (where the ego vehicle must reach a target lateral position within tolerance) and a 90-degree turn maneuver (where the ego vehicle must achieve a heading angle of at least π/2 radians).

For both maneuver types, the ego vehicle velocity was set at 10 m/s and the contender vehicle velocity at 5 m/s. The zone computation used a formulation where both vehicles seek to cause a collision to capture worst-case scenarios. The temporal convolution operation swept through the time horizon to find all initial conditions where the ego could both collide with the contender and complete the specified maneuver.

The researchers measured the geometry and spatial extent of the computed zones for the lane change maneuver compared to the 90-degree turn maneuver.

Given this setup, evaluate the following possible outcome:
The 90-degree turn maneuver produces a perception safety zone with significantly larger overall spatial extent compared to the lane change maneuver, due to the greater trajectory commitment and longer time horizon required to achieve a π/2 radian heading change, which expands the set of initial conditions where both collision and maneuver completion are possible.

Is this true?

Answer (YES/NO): NO